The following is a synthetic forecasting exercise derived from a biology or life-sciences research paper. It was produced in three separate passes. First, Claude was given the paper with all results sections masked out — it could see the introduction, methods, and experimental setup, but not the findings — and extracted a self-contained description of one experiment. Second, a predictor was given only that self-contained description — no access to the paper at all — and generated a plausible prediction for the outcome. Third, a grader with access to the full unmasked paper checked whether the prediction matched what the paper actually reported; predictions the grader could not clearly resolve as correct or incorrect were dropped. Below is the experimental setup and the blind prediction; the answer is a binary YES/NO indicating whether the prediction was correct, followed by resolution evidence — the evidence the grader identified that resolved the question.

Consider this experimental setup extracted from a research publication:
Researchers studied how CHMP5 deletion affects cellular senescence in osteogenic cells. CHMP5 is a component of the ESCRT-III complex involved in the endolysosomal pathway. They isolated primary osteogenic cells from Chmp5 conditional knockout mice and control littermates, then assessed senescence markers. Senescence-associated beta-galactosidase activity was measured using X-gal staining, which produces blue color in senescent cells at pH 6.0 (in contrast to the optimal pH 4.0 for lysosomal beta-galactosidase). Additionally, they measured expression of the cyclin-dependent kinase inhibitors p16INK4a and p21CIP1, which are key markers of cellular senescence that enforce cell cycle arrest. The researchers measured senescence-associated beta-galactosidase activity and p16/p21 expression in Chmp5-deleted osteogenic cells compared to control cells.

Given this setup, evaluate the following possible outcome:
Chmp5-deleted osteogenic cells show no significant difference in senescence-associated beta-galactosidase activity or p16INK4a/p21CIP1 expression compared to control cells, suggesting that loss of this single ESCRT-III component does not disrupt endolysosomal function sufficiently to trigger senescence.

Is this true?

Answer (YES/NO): NO